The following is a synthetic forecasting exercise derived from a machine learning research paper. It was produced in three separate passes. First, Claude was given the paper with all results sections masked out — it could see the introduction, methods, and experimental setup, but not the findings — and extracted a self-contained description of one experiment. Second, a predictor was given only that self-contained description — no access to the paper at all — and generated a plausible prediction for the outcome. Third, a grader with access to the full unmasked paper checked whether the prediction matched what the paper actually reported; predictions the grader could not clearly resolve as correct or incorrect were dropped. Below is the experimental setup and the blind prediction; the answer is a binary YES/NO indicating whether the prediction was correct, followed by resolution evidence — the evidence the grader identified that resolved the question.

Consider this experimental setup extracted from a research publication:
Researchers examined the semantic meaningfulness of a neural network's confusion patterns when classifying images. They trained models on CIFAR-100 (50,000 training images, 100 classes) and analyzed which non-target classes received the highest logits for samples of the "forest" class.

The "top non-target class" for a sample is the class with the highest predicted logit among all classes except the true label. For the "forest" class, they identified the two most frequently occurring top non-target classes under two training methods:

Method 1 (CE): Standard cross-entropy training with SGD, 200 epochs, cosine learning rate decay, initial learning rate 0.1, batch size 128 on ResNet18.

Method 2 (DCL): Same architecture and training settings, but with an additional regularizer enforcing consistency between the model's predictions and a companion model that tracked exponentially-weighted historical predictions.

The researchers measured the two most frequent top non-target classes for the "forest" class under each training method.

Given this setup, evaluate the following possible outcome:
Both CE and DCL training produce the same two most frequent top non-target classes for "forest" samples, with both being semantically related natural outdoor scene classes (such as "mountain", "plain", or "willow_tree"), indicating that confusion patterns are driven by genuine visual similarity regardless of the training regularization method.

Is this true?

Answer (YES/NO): NO